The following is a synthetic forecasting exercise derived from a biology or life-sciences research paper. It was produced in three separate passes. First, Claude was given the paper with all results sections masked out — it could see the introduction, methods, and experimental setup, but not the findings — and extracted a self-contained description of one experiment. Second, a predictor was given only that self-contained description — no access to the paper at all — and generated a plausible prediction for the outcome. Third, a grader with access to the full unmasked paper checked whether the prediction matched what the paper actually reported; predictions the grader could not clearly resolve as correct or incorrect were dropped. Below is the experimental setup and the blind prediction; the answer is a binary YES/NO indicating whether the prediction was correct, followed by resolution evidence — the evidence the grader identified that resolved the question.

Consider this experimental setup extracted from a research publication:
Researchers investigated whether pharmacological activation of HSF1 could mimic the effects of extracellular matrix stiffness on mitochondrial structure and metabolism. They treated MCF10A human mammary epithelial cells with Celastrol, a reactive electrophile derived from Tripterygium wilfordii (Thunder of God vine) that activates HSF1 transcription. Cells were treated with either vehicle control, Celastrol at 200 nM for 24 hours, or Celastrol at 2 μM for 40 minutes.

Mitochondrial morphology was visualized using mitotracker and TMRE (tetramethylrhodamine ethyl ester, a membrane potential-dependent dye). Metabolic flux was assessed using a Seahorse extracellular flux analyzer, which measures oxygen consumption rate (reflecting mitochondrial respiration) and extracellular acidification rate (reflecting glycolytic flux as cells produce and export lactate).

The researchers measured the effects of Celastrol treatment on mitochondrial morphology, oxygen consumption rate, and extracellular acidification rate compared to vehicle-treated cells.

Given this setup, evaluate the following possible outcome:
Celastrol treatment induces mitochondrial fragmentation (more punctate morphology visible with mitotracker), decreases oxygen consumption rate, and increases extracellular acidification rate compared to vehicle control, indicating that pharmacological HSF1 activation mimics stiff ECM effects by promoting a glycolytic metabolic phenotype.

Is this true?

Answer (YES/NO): YES